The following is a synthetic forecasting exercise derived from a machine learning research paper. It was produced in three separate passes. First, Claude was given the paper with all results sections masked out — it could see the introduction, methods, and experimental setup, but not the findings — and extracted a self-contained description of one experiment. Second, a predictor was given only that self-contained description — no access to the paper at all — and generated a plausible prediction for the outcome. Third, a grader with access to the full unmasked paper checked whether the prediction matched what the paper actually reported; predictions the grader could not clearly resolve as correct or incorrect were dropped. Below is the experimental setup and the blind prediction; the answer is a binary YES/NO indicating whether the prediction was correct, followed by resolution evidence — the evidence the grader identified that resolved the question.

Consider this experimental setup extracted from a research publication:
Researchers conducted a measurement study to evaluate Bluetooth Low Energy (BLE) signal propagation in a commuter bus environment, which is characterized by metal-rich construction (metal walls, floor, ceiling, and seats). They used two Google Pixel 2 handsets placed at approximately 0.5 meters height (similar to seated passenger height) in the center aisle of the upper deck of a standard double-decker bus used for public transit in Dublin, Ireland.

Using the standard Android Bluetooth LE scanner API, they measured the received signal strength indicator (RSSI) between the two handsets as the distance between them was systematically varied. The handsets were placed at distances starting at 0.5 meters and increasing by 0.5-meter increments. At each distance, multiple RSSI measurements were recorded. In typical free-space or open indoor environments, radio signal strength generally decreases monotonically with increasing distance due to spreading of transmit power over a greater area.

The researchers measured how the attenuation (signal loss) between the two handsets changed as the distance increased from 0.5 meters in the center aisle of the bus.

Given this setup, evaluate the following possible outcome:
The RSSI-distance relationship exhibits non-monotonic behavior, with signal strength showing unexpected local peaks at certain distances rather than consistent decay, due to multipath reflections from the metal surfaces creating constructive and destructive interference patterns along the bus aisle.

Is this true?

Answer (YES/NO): YES